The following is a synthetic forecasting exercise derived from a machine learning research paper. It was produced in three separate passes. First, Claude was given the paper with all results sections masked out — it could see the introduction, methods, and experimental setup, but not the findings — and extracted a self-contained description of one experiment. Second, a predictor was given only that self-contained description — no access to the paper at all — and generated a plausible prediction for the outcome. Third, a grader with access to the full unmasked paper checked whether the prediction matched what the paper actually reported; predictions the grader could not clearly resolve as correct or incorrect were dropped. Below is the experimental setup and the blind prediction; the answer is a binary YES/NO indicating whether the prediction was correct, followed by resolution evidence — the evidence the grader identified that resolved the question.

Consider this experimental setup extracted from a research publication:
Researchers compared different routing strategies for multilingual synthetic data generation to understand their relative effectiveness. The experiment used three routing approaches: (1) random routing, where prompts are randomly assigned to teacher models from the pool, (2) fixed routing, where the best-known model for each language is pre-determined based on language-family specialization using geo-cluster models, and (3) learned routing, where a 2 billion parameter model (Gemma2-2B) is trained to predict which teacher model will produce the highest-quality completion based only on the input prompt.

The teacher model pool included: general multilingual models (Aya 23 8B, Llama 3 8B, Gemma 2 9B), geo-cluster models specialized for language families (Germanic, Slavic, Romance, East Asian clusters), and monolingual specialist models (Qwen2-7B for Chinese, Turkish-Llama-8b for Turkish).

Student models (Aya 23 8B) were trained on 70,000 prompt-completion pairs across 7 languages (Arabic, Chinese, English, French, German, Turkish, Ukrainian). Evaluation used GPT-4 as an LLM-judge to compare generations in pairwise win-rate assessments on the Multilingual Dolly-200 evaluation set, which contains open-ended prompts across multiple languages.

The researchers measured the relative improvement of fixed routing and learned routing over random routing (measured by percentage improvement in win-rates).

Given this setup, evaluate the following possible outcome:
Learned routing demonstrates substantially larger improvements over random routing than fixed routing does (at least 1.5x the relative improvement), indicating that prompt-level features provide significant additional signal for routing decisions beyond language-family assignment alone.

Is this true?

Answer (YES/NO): NO